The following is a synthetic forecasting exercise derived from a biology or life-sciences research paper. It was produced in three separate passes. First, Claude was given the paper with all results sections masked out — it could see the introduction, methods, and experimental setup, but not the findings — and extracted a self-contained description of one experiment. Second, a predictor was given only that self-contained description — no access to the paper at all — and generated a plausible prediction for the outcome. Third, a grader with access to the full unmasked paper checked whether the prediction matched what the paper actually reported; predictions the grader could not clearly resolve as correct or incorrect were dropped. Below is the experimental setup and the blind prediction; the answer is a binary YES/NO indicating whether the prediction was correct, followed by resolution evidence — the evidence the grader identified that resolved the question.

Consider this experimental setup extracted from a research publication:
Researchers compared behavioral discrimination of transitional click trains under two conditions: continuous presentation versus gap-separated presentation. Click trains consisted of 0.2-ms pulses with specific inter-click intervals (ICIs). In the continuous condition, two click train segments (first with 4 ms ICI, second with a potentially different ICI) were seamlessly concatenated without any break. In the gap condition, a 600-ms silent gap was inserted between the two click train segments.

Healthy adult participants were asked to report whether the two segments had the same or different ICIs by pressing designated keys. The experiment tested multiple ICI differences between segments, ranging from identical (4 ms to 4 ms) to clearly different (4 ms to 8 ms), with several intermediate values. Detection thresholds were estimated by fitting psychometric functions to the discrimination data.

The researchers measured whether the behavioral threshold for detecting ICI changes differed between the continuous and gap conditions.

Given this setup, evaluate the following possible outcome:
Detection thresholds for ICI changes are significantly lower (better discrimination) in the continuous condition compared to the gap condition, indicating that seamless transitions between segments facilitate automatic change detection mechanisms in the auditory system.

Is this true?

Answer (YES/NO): YES